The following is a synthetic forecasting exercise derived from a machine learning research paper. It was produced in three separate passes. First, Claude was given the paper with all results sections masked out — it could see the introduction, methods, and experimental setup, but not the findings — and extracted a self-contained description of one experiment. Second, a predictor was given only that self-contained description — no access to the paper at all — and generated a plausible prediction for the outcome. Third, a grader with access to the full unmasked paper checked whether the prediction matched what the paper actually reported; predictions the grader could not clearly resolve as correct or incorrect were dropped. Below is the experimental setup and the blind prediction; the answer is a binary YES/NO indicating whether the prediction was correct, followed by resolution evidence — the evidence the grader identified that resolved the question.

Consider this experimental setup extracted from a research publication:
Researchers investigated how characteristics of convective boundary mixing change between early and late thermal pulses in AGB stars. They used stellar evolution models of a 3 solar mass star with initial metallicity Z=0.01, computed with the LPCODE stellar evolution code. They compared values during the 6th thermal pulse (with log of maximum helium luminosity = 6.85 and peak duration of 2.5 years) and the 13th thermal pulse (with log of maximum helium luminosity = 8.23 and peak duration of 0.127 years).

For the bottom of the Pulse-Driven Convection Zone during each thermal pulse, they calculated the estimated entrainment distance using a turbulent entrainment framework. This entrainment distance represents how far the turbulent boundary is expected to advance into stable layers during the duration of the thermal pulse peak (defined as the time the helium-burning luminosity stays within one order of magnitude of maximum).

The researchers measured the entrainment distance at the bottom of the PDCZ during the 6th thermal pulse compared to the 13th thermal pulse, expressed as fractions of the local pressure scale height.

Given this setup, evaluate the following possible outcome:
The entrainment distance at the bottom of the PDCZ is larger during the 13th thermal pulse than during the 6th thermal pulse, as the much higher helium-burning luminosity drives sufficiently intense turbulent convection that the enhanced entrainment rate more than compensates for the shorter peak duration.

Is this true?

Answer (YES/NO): NO